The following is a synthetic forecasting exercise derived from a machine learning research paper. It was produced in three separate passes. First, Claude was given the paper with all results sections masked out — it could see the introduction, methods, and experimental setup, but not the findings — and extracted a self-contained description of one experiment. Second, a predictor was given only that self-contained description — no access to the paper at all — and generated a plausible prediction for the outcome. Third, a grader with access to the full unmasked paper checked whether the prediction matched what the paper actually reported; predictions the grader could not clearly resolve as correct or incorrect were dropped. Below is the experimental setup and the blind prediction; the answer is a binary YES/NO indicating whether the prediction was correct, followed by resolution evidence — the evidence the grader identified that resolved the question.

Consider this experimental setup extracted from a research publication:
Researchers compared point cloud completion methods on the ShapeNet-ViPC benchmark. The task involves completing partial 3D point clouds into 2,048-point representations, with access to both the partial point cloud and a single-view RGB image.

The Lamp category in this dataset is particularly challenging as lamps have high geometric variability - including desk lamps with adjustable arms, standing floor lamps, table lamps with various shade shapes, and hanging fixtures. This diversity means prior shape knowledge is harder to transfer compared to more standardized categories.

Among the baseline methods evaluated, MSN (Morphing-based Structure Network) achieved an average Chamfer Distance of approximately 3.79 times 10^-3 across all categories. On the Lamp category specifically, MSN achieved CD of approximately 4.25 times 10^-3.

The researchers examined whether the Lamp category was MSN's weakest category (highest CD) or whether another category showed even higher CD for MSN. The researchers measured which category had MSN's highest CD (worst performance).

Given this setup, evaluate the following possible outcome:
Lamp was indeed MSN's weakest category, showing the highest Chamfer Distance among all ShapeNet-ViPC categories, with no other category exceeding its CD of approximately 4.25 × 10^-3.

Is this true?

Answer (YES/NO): NO